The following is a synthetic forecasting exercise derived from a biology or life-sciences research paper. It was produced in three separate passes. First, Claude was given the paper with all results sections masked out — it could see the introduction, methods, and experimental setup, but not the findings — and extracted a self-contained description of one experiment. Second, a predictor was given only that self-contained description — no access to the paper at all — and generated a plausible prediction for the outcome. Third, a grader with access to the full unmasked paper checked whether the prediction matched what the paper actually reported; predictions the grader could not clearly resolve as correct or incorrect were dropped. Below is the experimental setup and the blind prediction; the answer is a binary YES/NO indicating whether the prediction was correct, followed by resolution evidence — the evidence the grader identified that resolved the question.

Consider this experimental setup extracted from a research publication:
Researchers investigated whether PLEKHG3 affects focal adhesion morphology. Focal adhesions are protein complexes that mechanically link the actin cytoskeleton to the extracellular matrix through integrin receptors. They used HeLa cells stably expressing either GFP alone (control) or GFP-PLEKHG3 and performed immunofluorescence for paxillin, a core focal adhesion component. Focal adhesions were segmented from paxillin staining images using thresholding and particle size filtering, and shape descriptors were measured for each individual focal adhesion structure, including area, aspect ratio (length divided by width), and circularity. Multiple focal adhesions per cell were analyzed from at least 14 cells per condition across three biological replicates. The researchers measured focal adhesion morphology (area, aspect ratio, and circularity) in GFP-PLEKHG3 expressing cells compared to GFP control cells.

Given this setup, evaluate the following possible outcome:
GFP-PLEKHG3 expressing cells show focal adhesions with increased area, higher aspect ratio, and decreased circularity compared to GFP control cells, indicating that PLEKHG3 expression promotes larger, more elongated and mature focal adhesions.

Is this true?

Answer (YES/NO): NO